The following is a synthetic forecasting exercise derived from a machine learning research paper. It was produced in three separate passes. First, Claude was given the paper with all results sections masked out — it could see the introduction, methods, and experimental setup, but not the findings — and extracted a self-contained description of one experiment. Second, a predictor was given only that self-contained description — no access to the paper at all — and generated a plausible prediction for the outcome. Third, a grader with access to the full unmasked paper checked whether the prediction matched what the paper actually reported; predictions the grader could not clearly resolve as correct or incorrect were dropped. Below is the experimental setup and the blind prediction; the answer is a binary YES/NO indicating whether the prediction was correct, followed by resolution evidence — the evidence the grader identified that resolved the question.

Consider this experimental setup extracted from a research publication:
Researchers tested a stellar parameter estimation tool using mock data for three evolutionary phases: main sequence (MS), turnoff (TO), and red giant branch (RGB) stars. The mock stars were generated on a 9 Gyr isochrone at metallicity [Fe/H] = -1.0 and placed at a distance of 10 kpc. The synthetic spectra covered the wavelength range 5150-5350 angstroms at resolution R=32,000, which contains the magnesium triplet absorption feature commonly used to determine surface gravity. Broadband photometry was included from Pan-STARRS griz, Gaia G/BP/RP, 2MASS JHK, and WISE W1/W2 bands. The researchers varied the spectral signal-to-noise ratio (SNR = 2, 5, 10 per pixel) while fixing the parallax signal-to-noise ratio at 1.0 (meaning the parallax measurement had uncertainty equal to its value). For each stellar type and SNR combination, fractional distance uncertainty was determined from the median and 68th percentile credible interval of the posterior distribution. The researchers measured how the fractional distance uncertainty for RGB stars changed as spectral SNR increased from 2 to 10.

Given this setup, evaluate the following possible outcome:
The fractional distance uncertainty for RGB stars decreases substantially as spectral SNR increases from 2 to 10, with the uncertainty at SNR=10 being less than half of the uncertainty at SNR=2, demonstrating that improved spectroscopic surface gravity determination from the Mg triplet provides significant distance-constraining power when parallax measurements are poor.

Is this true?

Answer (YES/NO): NO